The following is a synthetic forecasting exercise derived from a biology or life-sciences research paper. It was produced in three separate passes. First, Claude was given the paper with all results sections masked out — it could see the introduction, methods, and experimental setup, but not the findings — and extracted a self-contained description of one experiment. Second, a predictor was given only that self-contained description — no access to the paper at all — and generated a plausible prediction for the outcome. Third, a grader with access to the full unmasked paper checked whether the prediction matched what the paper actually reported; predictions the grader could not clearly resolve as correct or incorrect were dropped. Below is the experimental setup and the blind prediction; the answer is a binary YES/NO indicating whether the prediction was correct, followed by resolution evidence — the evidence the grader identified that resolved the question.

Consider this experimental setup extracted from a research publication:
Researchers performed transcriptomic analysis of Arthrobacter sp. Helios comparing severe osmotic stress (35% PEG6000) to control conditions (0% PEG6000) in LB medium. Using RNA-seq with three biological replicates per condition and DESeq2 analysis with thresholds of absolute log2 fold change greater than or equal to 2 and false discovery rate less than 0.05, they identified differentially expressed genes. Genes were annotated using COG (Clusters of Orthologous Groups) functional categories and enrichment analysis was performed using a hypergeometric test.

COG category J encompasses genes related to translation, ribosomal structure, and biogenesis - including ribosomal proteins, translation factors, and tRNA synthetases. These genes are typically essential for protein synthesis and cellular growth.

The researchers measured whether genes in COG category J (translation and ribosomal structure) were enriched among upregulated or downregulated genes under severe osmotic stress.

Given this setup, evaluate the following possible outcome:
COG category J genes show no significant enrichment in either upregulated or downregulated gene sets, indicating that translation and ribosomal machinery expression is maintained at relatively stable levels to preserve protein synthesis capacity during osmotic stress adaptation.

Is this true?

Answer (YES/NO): YES